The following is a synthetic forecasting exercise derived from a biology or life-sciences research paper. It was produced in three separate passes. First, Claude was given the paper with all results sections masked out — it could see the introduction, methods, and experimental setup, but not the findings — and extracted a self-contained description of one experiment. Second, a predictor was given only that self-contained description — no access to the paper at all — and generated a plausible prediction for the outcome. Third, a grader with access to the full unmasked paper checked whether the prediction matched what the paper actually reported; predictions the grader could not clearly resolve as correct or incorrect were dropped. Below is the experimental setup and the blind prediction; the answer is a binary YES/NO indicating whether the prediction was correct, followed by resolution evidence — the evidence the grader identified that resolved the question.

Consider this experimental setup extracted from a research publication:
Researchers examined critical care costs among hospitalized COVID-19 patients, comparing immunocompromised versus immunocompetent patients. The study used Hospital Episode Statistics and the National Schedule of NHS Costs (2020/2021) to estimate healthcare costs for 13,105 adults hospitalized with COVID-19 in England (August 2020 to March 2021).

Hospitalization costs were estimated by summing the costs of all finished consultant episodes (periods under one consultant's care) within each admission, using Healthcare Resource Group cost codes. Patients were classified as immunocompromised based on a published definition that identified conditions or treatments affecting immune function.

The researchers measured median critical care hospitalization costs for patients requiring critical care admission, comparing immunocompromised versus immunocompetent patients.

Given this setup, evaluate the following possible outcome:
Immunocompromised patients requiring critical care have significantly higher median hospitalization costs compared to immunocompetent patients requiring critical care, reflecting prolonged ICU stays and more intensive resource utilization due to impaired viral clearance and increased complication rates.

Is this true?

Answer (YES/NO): NO